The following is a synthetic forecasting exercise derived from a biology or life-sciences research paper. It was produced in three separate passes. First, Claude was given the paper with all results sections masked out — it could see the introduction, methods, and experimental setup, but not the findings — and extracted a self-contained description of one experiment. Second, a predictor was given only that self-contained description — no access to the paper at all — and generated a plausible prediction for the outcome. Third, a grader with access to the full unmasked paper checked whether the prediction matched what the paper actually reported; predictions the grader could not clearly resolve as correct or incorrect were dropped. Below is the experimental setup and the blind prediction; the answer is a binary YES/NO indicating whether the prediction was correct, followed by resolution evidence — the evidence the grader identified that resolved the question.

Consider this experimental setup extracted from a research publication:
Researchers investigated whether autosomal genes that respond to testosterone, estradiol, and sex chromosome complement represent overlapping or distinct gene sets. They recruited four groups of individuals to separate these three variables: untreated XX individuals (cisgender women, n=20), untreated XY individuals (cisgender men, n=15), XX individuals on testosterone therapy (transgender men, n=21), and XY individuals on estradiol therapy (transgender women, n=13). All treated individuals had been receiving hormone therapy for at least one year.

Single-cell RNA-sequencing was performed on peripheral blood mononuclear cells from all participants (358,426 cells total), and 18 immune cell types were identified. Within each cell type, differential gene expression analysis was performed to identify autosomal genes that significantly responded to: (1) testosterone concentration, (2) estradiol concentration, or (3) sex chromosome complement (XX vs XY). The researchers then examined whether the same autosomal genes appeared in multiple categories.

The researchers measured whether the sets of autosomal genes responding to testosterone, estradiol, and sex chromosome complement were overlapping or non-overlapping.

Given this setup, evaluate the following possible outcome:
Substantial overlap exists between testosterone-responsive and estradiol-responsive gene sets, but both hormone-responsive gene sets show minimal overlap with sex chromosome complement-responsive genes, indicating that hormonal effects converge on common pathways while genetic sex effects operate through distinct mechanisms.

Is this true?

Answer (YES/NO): NO